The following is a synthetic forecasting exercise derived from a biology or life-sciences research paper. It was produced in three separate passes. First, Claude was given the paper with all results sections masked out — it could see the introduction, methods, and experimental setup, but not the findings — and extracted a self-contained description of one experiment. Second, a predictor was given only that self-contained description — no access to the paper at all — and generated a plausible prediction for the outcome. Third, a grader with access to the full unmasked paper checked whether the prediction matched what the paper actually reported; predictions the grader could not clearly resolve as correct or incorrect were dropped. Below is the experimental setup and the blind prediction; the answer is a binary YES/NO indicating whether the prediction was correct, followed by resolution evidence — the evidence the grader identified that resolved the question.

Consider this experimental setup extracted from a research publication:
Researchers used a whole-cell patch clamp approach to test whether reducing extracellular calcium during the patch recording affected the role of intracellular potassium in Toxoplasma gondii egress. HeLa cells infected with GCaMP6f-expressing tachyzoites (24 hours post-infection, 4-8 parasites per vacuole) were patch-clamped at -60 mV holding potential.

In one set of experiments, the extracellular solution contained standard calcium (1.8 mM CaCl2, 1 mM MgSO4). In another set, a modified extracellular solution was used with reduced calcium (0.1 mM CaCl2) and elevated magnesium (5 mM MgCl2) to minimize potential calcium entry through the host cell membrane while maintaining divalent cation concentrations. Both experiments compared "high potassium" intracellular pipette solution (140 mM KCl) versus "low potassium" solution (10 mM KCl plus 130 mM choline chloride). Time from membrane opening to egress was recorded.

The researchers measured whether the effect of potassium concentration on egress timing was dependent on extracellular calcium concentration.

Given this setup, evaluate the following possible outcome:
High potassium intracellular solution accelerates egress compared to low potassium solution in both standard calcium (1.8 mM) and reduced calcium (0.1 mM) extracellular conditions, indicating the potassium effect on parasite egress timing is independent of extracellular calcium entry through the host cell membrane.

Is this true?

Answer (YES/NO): NO